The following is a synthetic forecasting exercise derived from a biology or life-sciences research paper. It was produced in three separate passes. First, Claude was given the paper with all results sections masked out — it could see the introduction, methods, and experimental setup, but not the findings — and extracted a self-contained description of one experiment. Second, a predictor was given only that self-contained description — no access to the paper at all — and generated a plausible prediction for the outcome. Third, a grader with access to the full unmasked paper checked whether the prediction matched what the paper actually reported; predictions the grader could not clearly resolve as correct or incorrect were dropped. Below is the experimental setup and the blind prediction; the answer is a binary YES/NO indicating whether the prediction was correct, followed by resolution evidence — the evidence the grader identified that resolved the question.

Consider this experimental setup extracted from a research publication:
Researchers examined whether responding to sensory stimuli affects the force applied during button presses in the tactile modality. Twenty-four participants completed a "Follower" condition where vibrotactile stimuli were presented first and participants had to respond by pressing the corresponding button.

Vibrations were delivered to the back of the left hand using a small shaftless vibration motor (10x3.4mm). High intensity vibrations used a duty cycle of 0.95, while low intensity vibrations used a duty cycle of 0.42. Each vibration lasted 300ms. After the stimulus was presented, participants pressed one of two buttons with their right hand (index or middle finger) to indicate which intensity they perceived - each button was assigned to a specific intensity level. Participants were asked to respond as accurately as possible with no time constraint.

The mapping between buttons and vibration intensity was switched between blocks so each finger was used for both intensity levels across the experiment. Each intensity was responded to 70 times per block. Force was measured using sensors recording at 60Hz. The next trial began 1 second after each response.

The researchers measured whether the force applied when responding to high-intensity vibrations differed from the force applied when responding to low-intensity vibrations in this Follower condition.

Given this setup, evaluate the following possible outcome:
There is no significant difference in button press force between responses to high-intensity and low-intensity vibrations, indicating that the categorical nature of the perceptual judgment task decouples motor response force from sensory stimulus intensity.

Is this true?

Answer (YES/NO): YES